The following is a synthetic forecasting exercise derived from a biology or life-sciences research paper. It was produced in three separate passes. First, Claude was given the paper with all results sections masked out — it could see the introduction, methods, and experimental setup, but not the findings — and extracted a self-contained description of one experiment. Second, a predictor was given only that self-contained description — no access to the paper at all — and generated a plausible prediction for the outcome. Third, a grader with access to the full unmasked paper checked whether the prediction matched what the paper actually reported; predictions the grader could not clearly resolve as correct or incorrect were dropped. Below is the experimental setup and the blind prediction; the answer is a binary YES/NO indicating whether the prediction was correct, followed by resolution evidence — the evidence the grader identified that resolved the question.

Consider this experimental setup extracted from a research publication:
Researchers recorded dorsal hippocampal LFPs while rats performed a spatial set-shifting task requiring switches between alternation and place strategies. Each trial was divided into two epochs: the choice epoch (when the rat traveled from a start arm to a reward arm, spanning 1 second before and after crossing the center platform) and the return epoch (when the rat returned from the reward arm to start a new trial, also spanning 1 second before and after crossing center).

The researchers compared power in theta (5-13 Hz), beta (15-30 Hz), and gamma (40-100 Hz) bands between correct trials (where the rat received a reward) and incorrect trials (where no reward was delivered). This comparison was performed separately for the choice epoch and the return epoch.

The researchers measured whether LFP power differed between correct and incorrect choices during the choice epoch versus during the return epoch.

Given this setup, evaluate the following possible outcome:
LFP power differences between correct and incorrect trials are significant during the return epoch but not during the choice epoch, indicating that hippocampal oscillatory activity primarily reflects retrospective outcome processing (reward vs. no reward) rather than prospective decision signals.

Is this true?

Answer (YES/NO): YES